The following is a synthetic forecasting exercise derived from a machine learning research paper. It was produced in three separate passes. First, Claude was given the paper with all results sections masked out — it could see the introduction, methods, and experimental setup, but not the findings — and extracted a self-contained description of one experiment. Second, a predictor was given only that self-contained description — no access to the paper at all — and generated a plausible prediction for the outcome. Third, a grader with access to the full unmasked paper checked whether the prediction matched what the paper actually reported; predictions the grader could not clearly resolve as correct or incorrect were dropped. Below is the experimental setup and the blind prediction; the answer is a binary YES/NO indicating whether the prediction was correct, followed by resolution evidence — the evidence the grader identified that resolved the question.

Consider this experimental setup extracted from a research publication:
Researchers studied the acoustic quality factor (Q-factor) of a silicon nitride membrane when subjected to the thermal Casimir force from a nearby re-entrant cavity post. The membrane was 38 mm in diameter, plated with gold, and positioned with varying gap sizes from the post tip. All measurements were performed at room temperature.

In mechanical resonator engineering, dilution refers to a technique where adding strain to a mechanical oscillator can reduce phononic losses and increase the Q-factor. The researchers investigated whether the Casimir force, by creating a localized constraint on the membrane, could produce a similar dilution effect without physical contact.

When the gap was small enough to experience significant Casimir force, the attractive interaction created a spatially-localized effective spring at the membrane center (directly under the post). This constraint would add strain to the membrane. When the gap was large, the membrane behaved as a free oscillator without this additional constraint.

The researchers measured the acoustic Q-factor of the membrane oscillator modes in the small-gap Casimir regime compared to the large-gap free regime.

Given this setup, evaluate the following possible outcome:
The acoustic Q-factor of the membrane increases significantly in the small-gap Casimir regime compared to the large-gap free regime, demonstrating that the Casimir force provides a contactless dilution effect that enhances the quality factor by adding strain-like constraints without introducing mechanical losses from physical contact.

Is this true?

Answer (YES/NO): YES